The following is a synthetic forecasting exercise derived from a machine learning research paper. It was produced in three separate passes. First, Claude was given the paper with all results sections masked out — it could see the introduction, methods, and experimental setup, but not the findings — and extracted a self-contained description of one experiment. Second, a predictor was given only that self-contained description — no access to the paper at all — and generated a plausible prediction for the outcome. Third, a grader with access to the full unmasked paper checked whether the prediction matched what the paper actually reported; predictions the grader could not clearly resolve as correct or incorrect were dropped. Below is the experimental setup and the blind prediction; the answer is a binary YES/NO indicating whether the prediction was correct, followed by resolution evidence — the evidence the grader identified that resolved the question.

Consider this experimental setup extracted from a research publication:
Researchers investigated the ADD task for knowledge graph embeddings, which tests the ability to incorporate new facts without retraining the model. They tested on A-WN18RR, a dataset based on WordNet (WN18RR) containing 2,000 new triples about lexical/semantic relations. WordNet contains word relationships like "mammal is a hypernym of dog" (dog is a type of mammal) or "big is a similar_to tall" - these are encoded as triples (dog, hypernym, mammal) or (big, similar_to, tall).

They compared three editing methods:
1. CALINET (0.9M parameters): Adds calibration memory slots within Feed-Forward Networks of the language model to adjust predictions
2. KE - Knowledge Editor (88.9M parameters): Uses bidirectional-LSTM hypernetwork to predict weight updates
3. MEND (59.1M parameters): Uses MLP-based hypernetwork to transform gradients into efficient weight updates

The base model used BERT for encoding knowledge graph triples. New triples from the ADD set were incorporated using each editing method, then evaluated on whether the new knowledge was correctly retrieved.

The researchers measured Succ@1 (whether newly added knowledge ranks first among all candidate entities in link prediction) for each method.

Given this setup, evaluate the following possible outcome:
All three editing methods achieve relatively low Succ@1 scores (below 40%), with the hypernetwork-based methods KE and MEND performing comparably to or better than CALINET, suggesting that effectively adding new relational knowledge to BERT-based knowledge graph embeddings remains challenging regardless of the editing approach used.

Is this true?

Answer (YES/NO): NO